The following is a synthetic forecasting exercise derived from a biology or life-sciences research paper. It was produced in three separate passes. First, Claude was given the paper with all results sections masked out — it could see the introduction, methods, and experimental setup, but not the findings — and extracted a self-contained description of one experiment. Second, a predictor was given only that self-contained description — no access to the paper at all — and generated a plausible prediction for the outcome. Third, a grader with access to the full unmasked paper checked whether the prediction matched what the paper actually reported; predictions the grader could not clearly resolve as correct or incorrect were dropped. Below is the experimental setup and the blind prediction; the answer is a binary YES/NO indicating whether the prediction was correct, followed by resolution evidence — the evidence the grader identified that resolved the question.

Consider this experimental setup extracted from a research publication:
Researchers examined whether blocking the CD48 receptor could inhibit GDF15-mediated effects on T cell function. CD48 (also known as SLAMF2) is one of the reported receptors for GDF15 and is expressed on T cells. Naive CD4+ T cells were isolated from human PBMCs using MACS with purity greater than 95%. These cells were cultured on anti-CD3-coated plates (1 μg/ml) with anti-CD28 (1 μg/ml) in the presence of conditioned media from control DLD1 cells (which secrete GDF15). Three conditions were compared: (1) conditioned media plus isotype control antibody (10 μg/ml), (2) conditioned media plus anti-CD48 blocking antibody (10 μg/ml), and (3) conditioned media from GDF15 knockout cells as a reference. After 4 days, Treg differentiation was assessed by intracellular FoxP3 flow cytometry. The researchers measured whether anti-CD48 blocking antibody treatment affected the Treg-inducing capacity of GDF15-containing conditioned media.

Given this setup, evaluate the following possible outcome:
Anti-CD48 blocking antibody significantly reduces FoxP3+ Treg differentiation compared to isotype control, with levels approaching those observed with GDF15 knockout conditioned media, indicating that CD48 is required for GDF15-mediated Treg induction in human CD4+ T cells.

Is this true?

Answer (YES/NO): YES